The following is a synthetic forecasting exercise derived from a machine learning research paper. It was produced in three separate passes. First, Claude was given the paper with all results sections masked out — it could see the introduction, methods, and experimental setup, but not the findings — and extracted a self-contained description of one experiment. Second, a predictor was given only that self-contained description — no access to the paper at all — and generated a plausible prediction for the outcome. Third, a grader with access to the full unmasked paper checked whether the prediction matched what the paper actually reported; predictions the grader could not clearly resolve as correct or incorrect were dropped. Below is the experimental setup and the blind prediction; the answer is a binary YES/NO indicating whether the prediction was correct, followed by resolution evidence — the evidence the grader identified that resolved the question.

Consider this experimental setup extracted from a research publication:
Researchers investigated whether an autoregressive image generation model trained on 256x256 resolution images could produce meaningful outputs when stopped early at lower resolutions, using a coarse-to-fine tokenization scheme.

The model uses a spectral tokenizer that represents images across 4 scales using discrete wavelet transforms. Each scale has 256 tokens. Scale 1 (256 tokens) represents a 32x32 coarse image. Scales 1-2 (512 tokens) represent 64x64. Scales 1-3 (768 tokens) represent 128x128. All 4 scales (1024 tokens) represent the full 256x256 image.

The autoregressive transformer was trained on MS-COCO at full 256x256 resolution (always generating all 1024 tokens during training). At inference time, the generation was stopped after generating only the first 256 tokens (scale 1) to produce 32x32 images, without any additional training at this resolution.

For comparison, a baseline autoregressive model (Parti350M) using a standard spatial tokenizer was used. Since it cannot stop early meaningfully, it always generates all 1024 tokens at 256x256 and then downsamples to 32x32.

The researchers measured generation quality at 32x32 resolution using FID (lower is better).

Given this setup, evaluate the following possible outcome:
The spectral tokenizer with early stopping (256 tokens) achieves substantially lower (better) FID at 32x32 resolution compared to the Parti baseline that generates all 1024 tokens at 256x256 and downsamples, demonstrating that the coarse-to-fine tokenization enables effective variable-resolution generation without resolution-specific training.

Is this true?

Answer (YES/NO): NO